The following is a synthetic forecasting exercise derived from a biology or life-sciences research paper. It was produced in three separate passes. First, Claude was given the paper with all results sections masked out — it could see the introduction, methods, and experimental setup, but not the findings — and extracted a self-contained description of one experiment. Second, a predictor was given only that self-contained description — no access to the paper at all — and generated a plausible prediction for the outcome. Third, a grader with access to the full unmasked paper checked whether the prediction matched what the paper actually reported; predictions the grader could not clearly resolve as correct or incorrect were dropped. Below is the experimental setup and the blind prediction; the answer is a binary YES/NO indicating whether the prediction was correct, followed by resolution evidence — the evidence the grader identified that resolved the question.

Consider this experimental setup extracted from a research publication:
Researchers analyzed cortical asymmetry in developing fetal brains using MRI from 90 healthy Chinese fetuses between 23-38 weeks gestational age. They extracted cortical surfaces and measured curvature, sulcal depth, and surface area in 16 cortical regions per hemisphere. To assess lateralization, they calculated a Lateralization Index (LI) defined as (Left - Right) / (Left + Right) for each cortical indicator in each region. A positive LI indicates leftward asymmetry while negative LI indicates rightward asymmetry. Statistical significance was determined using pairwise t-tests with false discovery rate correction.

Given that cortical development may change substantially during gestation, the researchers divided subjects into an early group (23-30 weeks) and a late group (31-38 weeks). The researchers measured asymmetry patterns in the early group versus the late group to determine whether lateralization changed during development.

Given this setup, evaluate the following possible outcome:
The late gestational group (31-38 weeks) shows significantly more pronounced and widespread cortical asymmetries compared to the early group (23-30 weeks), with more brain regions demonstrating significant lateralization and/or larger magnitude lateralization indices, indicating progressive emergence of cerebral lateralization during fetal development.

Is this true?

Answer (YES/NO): NO